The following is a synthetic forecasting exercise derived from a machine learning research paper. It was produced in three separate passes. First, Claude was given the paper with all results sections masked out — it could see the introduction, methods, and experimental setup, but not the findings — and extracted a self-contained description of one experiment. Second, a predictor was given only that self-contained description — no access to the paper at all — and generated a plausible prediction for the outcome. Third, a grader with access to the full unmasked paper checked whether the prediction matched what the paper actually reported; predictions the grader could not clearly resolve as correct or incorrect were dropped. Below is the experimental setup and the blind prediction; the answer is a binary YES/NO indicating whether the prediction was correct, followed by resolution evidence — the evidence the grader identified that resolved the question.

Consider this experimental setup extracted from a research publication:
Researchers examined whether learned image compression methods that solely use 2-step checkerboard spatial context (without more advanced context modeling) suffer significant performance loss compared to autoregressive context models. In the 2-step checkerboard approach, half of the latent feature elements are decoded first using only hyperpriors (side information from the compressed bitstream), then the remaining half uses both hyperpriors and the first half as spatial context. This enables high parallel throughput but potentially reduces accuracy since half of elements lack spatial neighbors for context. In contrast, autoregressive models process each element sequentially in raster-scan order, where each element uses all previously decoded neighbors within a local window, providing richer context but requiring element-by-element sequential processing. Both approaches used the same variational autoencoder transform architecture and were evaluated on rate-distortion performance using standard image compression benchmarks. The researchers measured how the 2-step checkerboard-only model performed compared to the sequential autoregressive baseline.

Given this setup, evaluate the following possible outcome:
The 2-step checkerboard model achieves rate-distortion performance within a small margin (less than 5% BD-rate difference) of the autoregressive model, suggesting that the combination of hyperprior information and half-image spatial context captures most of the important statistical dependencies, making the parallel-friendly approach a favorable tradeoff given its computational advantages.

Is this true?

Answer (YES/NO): NO